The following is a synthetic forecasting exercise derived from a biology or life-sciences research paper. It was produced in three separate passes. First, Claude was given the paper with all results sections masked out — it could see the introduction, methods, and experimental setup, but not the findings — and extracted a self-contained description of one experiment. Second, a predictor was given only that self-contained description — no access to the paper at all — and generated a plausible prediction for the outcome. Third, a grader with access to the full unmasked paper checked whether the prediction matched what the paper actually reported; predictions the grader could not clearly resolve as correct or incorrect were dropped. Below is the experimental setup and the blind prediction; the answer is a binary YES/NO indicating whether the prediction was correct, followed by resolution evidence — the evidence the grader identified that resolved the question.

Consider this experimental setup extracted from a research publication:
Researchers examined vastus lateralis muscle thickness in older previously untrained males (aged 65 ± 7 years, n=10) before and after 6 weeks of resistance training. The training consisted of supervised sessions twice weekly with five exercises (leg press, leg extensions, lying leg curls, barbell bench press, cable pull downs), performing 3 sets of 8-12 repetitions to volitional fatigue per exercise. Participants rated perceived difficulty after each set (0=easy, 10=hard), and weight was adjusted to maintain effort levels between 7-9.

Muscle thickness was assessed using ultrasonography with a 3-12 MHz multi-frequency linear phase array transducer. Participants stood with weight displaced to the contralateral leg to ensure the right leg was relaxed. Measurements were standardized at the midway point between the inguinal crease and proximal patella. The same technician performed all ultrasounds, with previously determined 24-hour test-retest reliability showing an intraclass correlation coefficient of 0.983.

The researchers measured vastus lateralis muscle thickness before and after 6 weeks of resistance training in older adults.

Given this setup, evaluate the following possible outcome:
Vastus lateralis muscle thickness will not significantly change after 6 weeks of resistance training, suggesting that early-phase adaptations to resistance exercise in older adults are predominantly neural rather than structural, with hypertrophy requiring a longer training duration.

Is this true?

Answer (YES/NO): NO